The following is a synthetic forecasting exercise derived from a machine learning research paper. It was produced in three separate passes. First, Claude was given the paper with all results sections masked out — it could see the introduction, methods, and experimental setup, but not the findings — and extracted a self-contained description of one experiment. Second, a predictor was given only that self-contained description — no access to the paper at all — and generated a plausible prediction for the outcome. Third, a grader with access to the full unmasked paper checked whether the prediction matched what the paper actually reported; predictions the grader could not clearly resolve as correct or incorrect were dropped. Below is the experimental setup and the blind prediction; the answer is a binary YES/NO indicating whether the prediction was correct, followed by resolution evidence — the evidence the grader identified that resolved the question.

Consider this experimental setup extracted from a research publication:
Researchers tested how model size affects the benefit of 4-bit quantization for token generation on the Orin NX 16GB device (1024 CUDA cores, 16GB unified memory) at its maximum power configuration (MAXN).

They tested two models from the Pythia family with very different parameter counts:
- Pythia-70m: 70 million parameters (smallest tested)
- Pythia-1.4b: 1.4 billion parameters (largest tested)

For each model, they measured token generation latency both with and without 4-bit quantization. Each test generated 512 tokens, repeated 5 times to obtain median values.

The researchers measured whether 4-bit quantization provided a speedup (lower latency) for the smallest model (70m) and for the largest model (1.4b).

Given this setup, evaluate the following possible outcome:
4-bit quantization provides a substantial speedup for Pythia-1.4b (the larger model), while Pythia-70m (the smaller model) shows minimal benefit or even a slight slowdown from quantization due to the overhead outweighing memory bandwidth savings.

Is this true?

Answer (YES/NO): NO